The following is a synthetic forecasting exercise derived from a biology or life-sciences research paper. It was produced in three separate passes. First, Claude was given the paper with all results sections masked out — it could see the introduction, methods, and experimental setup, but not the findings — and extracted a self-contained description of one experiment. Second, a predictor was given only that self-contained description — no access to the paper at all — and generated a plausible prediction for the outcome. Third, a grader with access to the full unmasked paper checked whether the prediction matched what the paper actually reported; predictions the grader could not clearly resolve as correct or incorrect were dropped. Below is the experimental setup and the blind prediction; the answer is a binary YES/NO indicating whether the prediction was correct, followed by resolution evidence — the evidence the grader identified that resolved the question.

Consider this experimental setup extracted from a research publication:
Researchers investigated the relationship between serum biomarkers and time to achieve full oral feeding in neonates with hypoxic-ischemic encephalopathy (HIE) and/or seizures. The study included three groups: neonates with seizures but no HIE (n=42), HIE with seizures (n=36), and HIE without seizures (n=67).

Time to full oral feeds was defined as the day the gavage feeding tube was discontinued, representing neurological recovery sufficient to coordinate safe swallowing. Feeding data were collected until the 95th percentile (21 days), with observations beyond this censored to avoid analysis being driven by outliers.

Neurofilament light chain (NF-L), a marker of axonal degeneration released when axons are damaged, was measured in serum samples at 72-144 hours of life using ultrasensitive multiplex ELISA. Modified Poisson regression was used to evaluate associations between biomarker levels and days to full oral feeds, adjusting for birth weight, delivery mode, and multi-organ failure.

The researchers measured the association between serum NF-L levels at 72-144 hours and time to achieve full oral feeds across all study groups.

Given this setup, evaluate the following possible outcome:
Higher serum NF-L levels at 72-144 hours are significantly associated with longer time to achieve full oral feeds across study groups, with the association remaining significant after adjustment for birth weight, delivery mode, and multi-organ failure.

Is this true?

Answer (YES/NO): NO